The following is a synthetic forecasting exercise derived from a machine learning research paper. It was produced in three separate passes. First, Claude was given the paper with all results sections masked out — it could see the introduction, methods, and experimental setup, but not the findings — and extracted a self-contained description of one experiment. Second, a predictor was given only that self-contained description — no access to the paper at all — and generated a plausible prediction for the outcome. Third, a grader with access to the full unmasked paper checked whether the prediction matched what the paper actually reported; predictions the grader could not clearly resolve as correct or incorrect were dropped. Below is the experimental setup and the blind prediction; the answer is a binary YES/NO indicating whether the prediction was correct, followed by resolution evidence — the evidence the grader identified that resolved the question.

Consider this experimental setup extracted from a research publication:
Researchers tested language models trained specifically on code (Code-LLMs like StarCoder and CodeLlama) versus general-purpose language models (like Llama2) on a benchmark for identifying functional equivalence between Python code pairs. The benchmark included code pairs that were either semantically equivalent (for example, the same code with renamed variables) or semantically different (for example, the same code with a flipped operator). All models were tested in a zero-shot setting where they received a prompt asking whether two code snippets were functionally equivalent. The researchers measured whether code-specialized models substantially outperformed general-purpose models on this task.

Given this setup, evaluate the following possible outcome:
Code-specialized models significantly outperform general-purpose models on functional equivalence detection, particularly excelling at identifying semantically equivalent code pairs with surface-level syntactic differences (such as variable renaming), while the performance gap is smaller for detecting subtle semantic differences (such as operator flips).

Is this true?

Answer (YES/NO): NO